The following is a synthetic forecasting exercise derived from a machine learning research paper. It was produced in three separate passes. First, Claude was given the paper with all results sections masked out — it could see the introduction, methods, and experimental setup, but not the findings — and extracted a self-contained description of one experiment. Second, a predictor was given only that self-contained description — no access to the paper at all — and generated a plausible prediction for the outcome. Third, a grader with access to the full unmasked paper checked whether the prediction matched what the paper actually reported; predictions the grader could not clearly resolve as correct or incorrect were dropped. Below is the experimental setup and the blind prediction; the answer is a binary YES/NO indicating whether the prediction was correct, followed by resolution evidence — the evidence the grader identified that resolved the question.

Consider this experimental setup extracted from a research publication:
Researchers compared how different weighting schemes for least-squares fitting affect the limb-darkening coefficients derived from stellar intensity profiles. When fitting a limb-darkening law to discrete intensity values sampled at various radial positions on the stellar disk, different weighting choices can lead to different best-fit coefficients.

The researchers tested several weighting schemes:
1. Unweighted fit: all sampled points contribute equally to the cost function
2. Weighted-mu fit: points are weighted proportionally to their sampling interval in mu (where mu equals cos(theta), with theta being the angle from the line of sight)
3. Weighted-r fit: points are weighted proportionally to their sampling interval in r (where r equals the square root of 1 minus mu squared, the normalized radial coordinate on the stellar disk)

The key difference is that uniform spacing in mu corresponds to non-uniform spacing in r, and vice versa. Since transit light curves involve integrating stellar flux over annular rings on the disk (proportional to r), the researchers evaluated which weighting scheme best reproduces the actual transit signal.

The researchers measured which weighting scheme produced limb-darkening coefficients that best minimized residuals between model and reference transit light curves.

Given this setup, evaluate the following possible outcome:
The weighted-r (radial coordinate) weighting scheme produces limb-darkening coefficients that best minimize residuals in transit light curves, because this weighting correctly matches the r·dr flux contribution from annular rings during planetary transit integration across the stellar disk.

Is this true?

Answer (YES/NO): YES